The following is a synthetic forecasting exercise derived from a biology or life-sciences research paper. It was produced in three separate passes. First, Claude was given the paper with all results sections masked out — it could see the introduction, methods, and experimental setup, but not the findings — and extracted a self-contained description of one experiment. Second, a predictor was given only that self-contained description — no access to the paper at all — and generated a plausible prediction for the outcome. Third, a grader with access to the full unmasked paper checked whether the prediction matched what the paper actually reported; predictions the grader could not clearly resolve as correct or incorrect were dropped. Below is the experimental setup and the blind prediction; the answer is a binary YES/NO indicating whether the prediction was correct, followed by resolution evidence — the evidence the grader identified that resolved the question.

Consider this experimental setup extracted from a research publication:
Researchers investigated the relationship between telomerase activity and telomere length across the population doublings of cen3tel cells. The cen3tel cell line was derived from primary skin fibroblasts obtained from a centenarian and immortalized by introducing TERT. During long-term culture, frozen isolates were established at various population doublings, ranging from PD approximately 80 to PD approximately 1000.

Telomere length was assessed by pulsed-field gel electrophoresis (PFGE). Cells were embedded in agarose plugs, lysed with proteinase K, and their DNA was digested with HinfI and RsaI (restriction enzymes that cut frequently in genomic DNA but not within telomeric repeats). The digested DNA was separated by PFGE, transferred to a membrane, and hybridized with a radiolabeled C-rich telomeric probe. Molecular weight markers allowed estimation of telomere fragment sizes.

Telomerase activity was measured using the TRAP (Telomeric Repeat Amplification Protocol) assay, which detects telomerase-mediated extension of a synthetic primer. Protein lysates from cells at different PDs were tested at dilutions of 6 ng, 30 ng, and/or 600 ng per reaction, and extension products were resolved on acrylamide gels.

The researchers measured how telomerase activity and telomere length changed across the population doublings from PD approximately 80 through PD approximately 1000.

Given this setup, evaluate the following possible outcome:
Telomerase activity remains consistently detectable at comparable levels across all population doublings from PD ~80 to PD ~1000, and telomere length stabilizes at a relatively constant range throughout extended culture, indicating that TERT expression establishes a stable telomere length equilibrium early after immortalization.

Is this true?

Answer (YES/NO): NO